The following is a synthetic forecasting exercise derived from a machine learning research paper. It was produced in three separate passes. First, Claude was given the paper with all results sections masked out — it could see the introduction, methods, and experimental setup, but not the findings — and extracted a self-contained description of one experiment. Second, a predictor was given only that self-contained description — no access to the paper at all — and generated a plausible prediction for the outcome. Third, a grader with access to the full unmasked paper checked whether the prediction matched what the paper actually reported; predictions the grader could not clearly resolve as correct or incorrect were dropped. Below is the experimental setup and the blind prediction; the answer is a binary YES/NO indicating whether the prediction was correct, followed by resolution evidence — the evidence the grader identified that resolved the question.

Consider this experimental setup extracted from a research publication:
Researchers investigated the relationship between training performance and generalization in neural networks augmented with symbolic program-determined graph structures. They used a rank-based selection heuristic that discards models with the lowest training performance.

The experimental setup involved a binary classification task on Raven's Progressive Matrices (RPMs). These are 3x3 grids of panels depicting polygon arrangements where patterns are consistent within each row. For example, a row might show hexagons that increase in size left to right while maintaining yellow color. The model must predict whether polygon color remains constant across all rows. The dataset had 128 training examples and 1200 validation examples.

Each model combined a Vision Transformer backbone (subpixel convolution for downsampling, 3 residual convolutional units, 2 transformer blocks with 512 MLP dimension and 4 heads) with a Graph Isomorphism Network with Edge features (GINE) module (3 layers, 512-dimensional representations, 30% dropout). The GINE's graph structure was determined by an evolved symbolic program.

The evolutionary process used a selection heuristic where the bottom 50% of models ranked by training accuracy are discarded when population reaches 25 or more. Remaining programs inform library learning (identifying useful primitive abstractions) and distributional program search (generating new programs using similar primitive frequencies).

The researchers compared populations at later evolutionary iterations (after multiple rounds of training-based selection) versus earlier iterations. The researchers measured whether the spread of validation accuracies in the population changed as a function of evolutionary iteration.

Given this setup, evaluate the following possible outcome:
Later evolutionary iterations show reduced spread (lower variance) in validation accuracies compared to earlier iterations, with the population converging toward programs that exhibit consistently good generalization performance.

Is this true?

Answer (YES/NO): NO